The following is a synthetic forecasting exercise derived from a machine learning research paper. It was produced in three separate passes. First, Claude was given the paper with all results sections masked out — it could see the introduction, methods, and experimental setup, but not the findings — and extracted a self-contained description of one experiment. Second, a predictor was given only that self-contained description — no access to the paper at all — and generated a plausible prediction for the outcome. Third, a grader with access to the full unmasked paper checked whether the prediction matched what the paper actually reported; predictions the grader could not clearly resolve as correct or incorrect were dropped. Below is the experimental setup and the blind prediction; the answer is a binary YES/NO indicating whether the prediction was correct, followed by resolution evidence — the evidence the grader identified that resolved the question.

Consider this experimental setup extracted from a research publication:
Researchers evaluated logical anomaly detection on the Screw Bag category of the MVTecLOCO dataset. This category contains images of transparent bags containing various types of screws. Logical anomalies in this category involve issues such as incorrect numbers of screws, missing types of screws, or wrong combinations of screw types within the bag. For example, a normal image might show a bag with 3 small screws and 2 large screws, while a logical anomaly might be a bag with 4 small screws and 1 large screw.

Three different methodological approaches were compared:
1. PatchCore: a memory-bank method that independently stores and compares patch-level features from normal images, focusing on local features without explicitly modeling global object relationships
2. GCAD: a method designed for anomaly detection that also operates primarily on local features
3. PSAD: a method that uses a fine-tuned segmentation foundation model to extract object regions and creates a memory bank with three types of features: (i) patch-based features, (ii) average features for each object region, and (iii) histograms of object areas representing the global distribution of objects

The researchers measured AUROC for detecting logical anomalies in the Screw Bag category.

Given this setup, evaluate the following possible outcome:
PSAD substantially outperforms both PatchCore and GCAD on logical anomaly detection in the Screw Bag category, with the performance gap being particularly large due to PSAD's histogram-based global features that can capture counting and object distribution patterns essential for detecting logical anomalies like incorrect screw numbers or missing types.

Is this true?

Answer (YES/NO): YES